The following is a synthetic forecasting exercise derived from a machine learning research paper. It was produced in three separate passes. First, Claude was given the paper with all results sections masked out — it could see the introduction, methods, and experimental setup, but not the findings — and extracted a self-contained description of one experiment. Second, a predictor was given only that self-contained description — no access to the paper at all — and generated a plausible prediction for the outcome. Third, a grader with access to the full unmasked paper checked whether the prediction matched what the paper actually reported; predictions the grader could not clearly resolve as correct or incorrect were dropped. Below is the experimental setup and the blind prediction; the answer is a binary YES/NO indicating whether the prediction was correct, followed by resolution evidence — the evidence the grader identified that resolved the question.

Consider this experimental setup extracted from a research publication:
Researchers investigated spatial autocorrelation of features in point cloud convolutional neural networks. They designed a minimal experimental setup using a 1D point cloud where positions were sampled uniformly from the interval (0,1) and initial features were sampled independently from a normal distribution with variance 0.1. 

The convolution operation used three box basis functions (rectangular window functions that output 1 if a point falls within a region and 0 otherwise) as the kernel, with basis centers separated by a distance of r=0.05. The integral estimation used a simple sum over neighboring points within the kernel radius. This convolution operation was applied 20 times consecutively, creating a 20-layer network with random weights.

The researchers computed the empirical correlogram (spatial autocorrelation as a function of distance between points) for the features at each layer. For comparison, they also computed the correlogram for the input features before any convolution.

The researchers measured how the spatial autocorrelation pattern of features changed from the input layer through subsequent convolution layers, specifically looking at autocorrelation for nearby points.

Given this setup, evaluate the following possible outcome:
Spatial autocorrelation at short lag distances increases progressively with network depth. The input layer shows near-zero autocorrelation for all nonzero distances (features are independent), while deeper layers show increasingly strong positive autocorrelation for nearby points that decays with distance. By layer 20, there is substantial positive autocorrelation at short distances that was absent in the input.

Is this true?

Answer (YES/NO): YES